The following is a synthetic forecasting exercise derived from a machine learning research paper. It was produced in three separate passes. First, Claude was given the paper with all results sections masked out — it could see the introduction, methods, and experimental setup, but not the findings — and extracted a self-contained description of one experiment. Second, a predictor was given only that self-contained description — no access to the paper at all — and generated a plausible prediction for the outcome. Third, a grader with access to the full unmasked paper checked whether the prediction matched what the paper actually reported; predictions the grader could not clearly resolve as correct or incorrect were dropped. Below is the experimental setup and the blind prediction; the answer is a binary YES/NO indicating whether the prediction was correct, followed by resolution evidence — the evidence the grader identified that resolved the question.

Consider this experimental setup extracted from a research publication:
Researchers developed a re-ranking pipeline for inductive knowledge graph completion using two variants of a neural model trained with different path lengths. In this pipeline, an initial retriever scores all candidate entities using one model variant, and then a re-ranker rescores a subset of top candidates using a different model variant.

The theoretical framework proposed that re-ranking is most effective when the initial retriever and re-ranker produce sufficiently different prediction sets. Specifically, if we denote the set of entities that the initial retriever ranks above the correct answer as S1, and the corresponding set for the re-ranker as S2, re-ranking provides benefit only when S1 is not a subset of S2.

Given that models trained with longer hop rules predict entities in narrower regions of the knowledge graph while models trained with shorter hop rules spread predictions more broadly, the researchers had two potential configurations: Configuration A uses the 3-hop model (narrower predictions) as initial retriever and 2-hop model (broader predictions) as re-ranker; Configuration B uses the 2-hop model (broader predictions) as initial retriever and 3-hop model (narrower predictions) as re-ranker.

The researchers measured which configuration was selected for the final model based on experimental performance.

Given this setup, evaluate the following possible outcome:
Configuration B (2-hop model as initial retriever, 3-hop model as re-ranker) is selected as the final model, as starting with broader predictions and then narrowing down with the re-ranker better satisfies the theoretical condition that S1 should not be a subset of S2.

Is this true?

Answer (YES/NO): YES